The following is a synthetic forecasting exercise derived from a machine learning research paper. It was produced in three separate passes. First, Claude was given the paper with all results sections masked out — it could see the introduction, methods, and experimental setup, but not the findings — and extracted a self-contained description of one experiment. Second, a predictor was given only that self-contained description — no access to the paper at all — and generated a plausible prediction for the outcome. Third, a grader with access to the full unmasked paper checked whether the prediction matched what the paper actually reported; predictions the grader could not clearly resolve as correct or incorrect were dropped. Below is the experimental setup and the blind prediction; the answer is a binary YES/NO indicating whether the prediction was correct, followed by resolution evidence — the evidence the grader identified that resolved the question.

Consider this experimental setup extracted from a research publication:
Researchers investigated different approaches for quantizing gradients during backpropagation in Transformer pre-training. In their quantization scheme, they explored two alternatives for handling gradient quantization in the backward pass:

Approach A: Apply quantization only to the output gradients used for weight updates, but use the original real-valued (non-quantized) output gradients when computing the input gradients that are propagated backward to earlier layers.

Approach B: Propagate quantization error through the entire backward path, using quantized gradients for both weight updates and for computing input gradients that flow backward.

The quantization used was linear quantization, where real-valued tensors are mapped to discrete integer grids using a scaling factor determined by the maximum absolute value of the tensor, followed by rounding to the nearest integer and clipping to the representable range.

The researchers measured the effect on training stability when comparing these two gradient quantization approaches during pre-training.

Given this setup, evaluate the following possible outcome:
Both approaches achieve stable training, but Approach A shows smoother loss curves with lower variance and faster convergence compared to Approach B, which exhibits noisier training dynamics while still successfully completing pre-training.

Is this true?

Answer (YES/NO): NO